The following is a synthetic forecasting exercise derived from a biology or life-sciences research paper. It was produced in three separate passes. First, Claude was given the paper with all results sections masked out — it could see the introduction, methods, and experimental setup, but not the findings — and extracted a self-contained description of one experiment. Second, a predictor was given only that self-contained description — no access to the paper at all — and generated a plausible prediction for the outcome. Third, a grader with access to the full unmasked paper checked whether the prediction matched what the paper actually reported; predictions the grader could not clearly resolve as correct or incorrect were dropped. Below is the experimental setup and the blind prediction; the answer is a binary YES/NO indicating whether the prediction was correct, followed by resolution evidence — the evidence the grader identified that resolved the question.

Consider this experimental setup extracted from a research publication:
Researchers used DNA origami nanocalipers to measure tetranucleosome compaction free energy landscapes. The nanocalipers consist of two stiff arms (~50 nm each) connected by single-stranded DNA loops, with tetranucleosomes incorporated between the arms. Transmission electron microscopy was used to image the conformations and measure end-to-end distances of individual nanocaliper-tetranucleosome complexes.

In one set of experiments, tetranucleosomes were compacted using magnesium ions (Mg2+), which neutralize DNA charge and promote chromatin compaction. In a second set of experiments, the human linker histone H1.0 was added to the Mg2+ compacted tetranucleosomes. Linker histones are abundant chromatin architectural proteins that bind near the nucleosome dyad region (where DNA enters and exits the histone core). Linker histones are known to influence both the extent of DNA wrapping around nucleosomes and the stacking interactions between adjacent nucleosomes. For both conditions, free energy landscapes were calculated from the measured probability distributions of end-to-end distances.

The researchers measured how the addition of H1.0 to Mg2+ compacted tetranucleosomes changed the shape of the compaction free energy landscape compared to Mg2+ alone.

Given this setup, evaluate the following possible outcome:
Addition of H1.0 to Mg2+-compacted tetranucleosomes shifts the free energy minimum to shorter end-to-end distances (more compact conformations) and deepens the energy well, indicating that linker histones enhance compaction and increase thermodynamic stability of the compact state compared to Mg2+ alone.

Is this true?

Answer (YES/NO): NO